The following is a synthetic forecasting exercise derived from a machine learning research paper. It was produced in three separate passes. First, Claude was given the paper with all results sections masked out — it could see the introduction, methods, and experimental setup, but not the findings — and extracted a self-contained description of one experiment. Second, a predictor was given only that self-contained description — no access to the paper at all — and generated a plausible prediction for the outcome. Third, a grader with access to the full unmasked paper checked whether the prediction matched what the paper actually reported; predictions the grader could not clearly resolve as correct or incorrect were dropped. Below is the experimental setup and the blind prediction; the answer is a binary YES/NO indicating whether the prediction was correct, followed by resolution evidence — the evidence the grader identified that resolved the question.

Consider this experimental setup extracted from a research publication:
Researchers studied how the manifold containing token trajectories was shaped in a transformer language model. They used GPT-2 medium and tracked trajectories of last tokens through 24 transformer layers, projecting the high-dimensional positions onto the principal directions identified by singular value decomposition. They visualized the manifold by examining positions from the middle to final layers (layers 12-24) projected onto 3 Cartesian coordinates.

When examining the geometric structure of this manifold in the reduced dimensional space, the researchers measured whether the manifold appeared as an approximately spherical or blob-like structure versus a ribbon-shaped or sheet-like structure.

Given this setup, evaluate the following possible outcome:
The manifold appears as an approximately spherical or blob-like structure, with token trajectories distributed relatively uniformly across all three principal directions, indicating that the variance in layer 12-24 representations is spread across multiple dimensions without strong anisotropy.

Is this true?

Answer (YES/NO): NO